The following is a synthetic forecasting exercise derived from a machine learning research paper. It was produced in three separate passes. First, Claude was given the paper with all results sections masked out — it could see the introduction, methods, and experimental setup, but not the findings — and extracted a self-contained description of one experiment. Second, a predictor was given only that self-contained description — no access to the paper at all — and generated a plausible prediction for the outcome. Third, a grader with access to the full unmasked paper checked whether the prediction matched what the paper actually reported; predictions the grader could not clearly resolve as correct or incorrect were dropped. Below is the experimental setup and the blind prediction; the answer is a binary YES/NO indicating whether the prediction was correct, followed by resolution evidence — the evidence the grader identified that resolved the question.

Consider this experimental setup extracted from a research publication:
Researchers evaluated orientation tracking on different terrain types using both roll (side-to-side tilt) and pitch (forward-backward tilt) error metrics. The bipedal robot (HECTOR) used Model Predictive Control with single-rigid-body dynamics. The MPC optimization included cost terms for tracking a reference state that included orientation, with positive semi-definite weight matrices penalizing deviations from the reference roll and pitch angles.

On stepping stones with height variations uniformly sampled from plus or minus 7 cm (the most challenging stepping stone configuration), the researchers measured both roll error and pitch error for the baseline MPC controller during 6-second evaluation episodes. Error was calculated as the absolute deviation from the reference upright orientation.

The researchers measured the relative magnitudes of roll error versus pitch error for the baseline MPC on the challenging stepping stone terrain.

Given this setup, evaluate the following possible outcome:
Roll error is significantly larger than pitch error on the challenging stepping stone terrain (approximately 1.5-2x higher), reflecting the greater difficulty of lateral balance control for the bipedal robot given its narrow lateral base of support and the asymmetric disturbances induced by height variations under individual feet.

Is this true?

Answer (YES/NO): NO